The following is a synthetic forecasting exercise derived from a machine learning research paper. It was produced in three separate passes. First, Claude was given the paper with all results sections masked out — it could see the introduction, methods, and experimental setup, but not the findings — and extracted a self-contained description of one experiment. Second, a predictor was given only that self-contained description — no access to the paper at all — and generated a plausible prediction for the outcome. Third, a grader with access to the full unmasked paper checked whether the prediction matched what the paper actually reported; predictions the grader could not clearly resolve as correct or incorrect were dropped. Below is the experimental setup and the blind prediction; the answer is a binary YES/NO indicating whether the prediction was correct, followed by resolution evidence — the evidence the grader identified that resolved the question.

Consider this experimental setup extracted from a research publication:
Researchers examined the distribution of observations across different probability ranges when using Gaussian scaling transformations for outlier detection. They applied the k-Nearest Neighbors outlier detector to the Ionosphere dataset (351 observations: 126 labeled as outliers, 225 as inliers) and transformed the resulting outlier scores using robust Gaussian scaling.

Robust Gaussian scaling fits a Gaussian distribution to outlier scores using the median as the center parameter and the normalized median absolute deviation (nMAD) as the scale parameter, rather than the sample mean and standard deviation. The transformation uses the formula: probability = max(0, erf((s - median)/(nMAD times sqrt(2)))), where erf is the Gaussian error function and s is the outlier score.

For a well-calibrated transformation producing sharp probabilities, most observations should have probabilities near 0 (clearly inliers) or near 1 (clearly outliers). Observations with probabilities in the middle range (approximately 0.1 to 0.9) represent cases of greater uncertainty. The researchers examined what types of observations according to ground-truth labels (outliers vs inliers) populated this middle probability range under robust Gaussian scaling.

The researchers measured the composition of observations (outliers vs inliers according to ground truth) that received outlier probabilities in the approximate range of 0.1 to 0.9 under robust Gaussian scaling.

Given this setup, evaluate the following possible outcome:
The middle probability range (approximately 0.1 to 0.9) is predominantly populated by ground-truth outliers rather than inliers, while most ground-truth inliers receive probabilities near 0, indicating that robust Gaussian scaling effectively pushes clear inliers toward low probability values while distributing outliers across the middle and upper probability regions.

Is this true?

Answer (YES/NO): NO